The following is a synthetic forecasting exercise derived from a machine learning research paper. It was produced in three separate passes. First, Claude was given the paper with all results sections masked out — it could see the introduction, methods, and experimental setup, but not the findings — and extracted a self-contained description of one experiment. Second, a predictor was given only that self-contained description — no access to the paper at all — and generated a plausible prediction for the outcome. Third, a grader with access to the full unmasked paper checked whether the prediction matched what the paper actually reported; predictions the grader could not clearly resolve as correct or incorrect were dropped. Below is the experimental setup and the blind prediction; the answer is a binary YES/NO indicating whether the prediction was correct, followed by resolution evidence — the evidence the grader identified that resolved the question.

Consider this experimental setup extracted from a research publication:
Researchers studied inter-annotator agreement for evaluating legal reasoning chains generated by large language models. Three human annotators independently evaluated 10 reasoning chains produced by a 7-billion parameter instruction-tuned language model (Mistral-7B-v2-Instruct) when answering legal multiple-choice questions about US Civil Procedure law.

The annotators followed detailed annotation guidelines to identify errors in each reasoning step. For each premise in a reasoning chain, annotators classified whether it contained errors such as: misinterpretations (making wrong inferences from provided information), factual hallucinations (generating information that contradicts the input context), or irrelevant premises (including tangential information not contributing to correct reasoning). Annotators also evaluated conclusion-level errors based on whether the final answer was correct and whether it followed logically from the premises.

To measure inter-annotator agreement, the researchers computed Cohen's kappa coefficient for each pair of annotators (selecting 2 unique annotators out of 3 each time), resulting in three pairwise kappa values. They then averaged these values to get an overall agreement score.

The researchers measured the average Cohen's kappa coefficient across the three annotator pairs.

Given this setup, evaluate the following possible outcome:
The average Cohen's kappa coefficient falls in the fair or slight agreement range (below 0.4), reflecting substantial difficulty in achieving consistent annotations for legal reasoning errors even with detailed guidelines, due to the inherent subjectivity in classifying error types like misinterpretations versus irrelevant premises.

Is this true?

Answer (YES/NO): NO